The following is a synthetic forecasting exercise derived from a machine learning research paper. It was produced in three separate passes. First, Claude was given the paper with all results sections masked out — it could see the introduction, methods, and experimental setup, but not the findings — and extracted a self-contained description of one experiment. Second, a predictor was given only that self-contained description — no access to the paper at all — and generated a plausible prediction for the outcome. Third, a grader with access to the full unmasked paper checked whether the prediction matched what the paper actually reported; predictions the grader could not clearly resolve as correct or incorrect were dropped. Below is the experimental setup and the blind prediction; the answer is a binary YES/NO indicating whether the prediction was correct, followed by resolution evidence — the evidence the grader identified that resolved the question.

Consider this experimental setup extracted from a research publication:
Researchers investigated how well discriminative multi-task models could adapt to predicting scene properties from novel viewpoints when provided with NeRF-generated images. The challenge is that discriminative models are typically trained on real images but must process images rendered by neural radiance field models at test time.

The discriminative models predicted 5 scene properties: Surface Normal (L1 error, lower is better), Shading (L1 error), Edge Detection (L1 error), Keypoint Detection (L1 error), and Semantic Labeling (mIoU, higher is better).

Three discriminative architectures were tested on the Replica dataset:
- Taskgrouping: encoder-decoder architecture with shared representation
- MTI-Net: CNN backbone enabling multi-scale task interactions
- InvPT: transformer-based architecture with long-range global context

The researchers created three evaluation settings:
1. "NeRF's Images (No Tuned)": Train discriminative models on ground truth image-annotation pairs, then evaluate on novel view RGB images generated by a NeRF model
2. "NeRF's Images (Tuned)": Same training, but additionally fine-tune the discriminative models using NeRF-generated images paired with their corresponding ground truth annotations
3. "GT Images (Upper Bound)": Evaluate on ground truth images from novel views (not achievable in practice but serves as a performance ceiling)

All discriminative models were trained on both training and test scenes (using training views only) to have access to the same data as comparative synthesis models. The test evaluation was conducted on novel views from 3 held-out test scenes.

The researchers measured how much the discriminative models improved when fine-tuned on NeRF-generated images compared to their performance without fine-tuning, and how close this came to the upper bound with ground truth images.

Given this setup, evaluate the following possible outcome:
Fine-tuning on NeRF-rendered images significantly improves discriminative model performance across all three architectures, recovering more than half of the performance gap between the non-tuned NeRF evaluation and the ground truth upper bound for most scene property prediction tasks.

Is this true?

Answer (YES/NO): NO